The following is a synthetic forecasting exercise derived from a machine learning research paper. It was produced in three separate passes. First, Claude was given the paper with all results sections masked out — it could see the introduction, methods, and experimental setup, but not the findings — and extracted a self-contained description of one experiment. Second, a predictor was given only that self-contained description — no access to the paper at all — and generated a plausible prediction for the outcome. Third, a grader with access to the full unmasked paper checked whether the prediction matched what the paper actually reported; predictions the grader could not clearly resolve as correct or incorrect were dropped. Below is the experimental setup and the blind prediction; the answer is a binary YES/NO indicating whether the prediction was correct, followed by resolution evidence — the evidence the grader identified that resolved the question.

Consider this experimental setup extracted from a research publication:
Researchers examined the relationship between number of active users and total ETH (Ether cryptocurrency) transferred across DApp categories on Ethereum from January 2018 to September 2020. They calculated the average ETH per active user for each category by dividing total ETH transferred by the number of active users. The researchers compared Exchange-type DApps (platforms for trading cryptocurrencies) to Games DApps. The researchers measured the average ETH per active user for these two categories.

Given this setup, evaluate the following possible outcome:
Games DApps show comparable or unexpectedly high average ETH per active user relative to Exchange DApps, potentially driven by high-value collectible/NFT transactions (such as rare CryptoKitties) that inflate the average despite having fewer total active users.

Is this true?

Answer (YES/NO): NO